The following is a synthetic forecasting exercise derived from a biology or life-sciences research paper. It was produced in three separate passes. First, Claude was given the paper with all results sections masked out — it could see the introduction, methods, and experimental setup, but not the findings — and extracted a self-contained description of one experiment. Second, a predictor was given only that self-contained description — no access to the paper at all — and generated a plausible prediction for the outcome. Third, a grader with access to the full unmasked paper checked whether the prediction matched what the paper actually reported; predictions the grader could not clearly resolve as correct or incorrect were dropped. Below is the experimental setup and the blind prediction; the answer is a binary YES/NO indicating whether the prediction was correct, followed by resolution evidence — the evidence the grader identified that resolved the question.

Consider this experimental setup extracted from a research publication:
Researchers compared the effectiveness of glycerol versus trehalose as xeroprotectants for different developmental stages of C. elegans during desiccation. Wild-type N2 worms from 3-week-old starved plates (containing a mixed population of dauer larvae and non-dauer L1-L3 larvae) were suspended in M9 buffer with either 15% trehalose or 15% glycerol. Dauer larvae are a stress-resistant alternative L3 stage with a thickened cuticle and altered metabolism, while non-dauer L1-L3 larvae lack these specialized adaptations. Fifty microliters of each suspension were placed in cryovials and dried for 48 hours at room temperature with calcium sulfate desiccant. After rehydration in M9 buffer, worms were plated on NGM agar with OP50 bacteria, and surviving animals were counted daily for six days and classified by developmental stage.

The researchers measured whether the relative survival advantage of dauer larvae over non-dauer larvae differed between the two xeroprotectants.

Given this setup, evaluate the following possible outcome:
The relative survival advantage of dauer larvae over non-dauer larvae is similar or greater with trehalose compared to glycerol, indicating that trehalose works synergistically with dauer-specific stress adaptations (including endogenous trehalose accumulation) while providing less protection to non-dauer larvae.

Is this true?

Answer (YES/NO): NO